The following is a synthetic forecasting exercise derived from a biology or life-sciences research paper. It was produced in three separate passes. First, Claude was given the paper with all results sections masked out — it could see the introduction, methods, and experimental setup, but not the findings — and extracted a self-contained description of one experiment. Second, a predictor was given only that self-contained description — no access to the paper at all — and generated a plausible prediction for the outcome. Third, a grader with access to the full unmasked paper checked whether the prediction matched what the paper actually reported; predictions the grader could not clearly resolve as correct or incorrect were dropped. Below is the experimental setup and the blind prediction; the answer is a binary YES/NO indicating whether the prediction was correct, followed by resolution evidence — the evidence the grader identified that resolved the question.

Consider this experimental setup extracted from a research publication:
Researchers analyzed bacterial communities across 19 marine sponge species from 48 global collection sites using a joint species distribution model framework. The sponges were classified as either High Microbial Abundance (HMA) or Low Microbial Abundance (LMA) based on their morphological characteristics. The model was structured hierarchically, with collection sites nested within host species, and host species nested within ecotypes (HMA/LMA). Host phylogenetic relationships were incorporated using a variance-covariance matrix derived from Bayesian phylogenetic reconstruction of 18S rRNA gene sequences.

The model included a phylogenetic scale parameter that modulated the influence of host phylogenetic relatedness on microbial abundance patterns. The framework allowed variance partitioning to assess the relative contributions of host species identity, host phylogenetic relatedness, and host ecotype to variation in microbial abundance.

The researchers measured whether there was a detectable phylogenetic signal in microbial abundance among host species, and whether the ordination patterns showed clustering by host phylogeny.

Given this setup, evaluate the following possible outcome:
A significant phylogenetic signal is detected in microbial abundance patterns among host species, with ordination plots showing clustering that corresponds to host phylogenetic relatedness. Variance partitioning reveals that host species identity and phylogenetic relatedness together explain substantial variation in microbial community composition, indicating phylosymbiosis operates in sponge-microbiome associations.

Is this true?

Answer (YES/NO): NO